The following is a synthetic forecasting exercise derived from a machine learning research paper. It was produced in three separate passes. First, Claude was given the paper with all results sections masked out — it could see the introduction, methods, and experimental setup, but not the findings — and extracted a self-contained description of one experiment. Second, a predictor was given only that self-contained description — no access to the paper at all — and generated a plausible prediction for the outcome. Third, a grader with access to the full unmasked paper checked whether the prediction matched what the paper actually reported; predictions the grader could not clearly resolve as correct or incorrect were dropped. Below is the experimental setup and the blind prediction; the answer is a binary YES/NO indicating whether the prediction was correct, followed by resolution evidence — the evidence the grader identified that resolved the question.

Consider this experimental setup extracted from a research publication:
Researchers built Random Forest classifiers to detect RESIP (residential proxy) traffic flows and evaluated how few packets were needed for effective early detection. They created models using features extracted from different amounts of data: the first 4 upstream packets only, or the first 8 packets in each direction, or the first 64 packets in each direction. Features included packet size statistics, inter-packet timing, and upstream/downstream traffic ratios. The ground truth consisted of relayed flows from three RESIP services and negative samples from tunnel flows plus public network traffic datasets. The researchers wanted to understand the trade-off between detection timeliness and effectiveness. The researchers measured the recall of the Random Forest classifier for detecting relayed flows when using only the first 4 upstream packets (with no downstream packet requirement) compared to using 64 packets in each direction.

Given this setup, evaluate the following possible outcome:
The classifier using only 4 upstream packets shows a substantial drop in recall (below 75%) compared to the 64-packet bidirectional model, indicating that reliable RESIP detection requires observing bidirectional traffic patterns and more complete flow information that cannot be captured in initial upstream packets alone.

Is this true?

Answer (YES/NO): NO